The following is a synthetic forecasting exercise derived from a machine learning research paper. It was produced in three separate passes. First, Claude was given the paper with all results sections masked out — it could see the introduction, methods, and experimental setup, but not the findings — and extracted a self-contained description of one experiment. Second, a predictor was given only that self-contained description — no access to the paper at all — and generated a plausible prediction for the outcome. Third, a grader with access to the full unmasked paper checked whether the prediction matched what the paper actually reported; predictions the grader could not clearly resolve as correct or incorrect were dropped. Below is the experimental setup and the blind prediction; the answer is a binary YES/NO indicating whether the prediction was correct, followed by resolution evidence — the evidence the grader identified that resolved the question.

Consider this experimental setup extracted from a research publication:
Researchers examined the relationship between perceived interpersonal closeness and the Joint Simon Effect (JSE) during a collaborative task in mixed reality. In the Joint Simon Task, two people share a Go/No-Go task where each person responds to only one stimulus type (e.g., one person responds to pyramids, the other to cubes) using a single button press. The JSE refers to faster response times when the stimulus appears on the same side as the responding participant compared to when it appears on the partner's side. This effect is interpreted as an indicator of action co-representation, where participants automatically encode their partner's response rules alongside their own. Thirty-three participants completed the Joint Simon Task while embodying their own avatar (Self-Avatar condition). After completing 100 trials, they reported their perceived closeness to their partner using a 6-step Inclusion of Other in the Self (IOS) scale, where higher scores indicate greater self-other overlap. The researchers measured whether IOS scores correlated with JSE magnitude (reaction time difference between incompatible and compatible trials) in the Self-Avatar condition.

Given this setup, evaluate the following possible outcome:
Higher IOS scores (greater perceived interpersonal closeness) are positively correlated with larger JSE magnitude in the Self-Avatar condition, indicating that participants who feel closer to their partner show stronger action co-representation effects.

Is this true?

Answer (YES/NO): YES